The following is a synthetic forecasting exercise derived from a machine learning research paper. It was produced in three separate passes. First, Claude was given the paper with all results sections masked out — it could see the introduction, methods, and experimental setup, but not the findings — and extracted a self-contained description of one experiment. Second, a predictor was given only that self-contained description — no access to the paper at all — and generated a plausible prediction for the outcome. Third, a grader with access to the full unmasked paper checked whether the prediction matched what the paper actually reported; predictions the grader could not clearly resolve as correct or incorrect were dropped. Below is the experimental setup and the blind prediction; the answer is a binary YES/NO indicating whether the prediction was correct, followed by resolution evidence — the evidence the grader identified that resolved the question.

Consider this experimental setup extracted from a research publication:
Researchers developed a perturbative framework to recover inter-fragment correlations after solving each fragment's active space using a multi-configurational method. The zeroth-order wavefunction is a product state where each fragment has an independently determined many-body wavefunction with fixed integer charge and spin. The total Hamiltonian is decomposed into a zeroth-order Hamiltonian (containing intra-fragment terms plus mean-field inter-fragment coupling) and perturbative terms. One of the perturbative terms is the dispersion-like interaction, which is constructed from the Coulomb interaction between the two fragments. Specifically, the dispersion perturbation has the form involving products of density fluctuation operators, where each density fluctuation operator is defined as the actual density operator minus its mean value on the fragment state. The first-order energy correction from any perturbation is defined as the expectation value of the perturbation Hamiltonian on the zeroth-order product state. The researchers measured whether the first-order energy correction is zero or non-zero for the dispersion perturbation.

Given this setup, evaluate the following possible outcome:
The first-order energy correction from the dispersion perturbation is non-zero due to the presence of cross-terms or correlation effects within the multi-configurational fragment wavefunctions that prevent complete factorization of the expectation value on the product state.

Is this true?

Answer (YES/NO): NO